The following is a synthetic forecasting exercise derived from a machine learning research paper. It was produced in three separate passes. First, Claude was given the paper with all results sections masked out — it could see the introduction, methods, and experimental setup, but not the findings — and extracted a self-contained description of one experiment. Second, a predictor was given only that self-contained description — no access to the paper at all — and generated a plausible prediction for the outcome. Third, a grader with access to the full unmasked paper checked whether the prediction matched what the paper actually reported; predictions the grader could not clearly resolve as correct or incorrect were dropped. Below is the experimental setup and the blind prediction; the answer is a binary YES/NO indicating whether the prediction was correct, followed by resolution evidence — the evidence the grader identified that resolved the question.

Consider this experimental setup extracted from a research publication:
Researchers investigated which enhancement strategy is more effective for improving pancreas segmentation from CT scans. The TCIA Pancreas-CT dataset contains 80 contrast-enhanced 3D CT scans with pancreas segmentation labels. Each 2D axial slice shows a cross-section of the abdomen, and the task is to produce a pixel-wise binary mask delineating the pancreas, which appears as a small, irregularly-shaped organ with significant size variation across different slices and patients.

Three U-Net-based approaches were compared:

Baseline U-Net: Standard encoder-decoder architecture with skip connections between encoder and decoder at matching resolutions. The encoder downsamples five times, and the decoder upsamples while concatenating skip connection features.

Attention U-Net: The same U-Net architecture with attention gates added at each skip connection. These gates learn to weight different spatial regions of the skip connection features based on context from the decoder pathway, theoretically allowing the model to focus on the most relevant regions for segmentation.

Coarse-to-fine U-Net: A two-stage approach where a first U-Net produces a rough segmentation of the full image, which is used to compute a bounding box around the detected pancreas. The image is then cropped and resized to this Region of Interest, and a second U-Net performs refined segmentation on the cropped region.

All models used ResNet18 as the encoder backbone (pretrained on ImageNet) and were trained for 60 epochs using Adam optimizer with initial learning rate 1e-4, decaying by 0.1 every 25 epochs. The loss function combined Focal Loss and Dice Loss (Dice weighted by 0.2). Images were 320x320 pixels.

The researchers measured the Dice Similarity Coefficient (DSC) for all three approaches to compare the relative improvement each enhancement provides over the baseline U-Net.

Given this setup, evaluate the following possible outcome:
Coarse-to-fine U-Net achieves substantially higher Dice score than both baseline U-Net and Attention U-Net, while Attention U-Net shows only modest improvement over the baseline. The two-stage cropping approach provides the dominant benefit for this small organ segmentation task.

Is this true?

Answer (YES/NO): YES